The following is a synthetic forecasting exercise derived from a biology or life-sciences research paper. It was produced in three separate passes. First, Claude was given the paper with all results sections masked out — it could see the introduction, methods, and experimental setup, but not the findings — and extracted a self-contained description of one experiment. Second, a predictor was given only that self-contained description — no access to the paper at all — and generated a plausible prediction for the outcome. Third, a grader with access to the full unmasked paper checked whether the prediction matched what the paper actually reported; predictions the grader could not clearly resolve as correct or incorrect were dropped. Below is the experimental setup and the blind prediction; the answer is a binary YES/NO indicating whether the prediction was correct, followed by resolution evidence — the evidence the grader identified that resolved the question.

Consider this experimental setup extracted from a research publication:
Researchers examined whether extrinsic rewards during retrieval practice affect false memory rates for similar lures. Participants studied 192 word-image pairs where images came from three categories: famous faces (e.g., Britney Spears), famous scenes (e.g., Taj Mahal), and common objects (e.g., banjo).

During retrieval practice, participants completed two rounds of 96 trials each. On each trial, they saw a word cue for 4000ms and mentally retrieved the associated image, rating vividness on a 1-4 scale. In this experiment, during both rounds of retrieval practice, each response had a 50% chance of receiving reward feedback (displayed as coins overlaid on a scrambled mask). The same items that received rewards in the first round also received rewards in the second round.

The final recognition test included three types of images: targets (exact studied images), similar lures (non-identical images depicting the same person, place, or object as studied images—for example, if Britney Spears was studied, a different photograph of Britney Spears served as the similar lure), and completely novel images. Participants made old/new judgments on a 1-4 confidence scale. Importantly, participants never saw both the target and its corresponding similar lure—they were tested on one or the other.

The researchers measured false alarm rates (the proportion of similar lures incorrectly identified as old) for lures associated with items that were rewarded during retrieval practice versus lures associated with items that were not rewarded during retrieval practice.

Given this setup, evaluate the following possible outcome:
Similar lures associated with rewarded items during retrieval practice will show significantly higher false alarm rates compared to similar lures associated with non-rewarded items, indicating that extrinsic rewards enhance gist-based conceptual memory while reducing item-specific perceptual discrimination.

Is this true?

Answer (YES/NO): NO